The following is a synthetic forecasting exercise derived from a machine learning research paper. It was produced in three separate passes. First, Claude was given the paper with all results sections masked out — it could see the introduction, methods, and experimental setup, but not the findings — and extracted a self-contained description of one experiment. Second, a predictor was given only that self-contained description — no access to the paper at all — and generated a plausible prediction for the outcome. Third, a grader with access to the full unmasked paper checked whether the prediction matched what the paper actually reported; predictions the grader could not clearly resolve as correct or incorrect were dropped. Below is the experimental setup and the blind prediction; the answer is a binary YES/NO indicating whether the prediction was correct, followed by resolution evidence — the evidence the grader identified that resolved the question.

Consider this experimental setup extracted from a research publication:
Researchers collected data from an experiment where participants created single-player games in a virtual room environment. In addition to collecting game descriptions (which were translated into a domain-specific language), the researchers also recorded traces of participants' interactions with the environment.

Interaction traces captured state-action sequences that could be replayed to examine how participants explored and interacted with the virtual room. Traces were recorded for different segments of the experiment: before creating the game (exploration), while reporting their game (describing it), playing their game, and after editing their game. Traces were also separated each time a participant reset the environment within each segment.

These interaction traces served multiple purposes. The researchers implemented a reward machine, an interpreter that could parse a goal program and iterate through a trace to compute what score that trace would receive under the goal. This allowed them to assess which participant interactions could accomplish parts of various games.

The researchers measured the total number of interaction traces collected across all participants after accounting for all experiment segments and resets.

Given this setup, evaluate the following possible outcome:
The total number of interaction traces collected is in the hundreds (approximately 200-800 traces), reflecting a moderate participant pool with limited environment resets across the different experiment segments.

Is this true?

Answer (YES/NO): YES